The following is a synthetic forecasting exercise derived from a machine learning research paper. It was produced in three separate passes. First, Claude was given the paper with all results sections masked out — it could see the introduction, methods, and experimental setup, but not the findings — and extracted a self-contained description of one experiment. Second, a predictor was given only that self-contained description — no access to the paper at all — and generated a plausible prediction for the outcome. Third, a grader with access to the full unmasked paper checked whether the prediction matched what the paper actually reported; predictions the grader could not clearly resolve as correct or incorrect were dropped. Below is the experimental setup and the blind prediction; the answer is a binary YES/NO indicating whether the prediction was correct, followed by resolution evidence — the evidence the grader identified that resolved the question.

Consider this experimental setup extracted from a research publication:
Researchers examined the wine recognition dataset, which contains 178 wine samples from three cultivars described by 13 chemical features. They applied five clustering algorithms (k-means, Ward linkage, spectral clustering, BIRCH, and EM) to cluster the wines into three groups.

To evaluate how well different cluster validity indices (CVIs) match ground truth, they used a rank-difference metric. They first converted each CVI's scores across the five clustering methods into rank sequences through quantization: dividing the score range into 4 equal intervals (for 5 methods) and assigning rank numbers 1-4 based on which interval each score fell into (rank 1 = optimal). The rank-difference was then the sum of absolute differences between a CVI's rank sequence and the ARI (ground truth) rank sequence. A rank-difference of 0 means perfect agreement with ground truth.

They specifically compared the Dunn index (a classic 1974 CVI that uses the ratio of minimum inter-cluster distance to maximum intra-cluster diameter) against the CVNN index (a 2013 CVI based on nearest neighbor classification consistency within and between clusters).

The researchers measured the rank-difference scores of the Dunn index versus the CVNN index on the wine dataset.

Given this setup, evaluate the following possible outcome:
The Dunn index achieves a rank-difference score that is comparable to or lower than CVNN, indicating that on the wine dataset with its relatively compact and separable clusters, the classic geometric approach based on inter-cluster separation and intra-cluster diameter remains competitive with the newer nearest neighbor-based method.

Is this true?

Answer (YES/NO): NO